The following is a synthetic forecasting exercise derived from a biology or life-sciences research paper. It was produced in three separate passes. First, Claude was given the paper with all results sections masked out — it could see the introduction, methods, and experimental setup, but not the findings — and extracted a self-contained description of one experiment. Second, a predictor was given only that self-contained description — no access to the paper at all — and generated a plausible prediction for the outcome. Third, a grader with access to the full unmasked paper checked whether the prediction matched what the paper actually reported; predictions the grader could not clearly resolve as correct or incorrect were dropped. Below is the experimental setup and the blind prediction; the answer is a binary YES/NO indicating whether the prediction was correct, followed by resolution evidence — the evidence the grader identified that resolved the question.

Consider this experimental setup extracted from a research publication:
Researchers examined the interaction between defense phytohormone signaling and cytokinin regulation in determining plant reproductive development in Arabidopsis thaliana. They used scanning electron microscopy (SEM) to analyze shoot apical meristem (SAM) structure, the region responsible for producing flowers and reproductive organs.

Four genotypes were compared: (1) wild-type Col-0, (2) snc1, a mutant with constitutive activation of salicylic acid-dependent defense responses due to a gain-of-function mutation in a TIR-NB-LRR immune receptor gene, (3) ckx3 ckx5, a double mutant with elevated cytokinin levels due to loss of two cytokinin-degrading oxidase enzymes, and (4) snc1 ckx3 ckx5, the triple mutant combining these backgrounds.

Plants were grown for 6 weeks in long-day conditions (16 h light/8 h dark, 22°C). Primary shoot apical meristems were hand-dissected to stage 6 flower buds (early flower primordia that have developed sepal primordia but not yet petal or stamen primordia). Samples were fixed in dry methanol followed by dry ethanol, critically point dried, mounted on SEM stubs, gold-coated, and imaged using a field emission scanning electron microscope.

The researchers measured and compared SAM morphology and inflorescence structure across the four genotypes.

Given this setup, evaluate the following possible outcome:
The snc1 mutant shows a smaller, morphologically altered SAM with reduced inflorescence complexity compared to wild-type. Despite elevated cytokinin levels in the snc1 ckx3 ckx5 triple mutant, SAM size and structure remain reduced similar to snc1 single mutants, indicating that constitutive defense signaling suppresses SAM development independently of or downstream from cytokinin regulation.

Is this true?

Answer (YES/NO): NO